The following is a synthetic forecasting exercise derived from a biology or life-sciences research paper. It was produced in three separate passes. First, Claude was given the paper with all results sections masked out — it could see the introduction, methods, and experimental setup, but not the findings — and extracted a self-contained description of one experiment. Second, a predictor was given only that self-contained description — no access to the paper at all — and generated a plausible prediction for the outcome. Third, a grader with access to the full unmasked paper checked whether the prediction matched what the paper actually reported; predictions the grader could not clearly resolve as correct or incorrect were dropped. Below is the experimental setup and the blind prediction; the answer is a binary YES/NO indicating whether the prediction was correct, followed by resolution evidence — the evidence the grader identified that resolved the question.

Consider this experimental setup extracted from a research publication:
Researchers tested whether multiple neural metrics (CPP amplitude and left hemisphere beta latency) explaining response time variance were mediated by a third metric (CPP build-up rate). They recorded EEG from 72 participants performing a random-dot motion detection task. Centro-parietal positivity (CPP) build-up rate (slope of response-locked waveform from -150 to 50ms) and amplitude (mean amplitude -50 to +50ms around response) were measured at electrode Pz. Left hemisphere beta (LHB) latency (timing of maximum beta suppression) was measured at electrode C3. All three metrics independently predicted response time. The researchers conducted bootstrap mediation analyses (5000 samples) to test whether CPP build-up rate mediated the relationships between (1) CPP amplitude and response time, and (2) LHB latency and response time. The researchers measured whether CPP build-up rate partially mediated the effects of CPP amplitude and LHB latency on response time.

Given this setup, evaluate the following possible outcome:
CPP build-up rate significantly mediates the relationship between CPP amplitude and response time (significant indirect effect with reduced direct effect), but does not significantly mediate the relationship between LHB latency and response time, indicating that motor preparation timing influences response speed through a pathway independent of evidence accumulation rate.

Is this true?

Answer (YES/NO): NO